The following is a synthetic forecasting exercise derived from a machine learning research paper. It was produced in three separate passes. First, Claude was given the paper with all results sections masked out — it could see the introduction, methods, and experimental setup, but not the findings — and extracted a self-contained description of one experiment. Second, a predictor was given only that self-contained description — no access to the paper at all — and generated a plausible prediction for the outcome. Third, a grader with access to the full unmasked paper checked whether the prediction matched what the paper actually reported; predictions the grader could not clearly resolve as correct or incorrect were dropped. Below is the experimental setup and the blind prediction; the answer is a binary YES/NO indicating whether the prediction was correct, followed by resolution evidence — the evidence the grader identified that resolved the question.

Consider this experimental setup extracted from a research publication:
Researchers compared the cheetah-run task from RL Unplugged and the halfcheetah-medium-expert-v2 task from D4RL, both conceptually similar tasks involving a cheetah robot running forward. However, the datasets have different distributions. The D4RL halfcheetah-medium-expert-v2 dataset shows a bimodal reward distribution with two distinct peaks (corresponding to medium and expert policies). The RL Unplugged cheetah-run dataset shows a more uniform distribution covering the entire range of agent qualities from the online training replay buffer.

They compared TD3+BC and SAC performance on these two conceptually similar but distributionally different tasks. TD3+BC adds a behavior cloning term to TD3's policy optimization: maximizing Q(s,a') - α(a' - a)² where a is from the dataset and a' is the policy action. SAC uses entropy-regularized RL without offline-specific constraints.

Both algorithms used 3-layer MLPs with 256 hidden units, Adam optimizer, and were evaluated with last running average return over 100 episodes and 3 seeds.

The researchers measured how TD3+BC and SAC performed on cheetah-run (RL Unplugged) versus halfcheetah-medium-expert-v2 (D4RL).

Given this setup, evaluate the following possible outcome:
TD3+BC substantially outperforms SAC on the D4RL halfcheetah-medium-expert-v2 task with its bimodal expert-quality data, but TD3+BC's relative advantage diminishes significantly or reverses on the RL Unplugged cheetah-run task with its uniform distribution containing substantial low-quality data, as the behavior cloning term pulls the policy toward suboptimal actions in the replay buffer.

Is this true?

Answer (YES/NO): NO